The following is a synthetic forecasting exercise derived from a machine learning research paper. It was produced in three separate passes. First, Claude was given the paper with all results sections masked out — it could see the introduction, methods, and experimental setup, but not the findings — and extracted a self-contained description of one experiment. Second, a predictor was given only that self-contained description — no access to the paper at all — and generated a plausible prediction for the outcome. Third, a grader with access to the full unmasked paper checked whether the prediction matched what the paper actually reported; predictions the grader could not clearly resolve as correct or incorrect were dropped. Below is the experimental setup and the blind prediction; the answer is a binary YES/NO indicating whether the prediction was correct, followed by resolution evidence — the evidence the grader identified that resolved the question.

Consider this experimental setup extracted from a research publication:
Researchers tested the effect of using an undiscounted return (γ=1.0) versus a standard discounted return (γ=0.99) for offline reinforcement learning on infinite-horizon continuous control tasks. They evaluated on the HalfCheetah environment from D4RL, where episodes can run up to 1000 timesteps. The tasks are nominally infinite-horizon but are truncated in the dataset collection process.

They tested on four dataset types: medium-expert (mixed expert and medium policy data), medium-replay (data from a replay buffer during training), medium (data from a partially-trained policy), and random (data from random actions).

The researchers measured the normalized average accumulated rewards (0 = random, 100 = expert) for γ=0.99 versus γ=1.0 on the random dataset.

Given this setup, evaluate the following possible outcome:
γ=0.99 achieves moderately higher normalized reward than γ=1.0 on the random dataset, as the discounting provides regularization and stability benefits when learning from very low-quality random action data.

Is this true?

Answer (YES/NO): YES